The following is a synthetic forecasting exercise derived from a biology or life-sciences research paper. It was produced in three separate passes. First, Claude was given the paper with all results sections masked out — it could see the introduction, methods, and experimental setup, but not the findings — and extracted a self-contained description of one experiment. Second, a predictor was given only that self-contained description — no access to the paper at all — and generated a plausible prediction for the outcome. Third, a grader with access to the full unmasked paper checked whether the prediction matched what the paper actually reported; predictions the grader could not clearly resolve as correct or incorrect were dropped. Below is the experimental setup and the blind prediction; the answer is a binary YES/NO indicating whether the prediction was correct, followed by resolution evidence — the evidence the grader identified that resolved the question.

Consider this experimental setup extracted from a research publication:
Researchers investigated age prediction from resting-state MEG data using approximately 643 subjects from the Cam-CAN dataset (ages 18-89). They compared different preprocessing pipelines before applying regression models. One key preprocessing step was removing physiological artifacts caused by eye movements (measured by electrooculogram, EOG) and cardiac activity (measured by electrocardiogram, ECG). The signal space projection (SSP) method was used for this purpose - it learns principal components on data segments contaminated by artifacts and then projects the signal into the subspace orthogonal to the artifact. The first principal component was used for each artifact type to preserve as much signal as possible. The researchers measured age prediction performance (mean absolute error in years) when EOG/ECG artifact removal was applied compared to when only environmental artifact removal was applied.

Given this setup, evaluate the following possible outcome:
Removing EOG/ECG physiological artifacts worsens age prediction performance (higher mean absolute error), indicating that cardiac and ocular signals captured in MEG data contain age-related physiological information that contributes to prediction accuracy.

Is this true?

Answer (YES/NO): YES